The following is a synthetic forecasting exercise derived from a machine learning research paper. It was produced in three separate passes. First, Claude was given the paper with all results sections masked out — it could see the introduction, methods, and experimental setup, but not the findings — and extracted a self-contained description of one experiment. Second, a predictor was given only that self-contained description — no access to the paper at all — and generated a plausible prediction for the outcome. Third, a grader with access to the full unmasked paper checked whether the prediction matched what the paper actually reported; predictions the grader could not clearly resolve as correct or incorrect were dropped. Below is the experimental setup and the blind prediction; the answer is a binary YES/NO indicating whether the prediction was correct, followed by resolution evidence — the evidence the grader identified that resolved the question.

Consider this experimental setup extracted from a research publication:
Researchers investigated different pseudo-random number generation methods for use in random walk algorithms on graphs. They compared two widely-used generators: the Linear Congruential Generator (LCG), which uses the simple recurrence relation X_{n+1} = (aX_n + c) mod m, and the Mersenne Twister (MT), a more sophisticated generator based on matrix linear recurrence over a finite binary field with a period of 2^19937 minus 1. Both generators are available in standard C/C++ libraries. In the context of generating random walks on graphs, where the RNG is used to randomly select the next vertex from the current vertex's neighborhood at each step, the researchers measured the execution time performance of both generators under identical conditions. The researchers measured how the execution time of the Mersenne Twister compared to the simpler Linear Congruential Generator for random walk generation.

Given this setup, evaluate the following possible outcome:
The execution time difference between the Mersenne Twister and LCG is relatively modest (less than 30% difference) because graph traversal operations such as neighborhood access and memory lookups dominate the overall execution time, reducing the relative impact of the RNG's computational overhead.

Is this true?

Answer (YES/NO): YES